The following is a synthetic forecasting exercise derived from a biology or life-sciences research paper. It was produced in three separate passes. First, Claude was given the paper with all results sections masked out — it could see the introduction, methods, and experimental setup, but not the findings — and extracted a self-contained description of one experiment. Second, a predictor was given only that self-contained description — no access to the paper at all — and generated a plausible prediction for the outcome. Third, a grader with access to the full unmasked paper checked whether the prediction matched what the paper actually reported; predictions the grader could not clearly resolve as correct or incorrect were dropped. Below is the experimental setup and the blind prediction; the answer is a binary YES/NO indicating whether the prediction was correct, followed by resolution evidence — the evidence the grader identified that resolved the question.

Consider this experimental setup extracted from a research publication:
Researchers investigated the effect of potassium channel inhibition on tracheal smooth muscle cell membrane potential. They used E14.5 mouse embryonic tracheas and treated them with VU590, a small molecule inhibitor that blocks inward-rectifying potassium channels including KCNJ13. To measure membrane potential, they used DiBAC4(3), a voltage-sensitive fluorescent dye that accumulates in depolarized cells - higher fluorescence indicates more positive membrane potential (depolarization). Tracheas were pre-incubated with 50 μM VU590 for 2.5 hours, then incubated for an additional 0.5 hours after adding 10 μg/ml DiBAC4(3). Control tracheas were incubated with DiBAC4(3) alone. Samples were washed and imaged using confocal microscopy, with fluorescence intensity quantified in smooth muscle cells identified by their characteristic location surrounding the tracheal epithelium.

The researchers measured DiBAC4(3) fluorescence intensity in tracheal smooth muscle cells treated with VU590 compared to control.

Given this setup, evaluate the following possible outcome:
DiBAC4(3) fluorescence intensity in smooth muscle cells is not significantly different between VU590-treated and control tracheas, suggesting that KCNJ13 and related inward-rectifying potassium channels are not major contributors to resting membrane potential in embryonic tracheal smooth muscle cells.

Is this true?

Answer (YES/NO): NO